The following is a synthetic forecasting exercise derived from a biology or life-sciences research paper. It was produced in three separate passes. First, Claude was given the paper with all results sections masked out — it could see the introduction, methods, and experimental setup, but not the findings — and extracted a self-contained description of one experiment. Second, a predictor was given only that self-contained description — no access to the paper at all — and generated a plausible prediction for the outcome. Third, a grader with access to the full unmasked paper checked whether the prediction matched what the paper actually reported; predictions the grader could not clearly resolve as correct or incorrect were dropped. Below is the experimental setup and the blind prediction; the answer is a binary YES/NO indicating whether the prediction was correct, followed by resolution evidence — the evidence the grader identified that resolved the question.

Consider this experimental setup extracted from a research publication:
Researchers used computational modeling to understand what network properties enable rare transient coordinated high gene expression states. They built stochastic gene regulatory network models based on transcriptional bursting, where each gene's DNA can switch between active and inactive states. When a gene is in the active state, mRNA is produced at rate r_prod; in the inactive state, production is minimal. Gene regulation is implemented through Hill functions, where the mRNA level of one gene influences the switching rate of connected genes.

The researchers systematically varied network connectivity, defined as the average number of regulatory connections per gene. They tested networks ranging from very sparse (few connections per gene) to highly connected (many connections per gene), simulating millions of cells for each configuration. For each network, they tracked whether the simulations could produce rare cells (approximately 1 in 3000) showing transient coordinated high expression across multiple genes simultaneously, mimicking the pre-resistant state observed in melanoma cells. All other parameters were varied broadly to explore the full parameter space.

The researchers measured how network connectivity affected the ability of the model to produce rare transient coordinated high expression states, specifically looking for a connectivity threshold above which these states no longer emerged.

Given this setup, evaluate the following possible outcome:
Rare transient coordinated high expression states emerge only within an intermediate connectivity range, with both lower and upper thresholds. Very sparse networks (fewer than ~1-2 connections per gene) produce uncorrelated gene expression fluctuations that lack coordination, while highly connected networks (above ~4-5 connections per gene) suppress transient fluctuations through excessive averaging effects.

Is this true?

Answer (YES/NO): NO